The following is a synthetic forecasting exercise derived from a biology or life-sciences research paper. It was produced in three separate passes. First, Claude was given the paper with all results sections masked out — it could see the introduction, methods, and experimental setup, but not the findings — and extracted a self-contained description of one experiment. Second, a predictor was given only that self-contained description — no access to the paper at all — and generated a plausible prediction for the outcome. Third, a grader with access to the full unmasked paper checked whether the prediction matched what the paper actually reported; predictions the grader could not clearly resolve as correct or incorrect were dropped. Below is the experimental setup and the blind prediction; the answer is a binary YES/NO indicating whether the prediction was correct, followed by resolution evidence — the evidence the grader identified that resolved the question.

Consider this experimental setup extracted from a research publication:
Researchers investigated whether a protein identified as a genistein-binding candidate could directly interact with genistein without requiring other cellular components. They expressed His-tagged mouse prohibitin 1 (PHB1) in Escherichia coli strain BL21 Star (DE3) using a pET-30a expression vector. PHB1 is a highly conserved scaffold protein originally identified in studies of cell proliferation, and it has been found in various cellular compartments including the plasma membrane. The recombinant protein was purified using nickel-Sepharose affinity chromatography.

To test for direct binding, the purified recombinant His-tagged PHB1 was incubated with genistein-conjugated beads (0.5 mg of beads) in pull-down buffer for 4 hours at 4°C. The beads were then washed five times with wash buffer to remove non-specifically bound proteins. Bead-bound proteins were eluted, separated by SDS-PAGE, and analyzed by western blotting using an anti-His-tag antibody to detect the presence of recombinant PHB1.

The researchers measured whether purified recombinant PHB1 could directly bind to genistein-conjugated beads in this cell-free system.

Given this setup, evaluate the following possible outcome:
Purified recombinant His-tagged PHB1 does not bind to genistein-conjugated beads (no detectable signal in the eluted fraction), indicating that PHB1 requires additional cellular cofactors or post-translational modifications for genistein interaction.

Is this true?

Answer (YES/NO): NO